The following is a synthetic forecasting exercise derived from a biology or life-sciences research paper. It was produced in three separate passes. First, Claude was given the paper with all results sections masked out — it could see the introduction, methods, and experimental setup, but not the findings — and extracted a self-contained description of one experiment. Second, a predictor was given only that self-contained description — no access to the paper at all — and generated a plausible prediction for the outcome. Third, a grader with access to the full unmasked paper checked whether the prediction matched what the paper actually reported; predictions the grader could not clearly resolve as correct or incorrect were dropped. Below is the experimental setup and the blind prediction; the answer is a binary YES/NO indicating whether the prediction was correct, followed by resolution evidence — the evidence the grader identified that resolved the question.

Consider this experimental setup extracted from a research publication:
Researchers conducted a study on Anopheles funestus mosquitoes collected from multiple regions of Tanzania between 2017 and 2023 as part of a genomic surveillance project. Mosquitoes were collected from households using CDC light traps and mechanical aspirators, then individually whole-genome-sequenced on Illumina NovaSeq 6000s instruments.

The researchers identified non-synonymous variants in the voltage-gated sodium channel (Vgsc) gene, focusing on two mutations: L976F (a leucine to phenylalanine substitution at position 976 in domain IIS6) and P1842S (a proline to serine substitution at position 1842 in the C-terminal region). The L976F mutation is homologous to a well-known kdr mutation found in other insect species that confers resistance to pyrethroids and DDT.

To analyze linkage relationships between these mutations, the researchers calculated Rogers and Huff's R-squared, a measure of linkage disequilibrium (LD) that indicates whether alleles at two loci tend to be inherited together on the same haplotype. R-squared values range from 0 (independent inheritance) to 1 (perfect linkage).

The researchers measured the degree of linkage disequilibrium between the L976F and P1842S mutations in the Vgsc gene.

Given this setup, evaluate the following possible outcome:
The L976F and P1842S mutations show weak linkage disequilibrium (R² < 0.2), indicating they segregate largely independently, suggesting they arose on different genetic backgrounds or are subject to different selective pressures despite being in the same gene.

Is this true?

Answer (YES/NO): NO